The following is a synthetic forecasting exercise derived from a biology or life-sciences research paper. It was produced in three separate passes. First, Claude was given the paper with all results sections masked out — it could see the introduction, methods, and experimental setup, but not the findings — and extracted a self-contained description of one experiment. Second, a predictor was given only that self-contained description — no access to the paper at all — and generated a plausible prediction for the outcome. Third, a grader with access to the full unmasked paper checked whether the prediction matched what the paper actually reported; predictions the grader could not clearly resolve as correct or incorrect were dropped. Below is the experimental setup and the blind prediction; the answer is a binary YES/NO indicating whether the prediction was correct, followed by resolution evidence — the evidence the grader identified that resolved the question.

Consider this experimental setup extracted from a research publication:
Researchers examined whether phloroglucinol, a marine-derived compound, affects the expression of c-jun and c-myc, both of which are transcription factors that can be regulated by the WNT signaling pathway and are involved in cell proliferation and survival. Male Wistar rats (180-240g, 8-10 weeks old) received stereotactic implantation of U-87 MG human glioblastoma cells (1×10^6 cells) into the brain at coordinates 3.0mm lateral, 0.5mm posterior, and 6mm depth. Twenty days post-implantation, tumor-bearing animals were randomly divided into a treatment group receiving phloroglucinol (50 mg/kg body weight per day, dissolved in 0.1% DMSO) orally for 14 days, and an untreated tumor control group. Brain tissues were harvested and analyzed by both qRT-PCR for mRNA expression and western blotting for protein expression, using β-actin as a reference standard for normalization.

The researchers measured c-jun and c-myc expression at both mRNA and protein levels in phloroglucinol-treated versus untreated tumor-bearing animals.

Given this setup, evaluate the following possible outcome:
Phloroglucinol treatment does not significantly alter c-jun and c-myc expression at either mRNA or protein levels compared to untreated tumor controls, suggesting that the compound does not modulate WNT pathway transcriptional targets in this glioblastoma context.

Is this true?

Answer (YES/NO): YES